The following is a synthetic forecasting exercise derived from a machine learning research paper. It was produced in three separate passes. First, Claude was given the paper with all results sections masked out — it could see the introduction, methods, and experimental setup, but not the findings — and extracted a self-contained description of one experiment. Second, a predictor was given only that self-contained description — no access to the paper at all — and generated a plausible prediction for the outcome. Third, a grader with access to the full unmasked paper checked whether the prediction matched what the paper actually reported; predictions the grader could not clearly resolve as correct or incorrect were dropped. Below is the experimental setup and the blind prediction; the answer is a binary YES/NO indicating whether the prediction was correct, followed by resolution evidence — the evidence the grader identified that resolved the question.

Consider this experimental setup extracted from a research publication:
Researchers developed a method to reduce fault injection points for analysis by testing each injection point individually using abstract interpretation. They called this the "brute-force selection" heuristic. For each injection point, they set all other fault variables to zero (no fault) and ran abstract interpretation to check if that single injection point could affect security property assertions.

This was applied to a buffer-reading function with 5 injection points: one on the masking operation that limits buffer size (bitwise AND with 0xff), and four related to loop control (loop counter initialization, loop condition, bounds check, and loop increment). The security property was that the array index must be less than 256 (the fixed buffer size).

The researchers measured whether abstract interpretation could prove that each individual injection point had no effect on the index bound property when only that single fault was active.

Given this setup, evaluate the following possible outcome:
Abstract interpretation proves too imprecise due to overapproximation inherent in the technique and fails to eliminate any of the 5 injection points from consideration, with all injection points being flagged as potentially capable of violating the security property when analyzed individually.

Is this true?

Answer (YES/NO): NO